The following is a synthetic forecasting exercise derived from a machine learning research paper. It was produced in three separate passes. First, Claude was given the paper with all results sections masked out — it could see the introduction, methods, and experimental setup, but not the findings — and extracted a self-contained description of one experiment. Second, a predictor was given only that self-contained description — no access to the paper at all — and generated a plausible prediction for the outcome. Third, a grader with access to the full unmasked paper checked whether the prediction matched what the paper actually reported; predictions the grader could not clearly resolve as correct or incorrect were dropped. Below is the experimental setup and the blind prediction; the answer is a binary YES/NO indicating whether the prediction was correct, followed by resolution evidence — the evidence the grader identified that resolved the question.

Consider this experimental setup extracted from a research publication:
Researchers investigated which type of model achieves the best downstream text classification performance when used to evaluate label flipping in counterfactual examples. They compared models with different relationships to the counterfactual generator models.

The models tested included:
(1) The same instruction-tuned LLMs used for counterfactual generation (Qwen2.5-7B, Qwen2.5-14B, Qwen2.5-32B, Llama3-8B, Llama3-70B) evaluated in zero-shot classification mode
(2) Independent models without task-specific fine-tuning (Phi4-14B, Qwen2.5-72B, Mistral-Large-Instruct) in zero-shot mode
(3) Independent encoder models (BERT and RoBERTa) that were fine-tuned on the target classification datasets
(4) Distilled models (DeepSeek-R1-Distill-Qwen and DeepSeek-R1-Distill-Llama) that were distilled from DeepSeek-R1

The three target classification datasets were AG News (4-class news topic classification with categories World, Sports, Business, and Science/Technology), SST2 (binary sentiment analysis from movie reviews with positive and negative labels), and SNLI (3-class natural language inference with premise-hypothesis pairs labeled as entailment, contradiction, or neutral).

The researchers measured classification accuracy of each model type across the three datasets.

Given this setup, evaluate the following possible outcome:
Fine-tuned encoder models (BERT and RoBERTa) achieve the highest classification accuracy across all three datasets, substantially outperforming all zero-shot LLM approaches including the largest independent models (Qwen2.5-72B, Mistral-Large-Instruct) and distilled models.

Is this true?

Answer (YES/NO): NO